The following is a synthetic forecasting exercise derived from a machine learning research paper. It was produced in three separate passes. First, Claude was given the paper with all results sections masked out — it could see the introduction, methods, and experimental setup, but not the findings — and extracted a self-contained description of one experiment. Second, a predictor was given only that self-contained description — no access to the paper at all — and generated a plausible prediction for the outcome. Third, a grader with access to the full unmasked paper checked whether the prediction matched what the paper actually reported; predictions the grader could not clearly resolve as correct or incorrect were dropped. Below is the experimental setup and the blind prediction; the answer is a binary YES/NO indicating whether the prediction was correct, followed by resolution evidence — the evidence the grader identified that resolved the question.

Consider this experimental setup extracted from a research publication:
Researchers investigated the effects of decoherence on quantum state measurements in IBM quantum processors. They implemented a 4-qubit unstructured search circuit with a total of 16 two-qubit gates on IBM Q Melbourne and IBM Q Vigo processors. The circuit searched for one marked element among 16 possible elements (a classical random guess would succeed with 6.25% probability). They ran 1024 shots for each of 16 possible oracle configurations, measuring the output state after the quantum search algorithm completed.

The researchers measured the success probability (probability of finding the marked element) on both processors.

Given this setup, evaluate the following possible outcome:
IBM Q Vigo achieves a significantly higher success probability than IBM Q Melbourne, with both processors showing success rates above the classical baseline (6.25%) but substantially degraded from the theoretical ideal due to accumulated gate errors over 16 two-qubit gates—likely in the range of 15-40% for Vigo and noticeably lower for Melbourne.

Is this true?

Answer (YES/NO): NO